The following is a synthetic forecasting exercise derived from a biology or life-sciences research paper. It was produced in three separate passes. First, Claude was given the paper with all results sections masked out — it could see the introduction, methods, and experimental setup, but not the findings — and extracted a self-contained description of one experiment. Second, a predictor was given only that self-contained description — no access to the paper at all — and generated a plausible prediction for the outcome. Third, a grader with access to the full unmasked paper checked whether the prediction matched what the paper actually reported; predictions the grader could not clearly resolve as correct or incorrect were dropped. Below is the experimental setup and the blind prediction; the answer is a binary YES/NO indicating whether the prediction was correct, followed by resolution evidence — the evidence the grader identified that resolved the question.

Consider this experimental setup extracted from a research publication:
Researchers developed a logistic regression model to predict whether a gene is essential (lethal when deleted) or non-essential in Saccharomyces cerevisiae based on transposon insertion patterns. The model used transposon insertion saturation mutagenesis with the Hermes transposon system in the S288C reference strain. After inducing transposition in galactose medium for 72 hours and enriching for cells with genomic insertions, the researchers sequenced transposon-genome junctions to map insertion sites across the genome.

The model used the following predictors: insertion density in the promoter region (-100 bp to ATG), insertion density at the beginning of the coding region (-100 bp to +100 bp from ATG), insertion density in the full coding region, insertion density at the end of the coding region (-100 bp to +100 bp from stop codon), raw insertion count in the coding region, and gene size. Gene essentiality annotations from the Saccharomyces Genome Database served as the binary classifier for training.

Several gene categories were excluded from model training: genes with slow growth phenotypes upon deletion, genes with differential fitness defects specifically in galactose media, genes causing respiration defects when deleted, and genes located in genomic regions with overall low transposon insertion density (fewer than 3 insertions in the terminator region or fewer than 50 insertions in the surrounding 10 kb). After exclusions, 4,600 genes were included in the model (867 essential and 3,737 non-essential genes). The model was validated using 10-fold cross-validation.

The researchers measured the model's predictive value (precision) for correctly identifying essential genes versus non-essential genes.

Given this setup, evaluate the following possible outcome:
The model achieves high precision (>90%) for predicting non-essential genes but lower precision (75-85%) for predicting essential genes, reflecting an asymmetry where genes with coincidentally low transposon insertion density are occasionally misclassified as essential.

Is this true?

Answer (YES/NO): NO